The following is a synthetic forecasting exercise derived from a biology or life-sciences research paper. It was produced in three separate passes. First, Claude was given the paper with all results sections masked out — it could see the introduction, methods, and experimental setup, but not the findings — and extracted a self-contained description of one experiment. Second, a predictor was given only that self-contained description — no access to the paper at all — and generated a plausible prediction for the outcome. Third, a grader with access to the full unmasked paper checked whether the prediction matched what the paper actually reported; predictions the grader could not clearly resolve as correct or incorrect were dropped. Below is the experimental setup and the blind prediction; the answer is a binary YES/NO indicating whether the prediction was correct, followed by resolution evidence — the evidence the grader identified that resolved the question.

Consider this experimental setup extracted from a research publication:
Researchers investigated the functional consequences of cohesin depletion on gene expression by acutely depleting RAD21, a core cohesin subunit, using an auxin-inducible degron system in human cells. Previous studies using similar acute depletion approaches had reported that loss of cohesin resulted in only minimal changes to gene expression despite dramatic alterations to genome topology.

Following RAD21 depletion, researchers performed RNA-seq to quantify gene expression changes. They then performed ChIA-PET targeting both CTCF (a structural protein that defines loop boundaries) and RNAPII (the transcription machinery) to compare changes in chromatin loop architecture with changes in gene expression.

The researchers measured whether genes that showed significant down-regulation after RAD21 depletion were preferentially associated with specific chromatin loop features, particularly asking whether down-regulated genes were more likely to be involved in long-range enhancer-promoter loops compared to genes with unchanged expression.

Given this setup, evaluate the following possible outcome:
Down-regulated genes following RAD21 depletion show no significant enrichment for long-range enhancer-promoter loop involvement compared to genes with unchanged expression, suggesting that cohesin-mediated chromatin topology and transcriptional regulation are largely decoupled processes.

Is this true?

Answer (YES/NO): NO